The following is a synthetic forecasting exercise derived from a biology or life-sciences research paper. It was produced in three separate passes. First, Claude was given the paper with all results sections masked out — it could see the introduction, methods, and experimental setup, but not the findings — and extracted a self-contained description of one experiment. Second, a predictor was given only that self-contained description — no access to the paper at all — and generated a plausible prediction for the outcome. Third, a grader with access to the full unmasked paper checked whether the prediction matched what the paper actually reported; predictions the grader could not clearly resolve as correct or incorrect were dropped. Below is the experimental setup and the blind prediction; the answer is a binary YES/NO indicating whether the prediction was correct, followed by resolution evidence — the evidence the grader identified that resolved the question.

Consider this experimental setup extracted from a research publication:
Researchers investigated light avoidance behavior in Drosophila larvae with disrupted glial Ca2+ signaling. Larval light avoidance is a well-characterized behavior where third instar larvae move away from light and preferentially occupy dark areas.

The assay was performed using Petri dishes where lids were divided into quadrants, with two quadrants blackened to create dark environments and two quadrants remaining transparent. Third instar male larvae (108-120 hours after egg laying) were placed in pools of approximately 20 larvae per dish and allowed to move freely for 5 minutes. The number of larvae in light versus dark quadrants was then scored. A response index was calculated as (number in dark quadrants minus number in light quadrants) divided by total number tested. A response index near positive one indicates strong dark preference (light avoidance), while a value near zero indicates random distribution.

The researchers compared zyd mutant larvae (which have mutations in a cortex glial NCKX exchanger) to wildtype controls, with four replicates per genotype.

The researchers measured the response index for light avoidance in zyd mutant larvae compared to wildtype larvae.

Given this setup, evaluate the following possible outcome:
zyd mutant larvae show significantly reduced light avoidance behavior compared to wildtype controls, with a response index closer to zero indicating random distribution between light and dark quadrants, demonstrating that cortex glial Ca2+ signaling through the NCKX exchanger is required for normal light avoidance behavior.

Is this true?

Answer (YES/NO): NO